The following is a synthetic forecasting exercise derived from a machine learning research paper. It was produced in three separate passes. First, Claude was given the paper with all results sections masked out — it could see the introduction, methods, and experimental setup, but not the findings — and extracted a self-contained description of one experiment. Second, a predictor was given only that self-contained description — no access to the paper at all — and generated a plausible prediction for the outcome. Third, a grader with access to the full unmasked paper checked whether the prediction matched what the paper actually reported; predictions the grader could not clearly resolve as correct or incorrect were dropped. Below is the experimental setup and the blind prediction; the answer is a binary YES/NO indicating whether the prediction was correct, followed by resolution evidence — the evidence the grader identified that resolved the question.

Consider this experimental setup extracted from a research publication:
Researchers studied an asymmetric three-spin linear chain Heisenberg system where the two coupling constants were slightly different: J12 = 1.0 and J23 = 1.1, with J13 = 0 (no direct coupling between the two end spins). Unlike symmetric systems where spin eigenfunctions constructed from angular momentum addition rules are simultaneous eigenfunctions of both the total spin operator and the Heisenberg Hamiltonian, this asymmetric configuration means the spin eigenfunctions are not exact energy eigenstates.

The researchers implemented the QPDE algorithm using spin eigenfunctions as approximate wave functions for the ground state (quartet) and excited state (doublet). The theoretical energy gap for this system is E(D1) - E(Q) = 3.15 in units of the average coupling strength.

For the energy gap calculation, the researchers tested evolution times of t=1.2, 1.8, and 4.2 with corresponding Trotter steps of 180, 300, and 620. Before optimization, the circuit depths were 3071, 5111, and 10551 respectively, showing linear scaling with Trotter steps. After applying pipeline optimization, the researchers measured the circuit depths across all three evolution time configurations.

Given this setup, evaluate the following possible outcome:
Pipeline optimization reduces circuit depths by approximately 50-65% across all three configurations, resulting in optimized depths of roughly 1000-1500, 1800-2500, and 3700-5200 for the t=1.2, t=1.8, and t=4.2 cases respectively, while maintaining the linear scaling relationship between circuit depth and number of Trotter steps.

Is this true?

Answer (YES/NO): NO